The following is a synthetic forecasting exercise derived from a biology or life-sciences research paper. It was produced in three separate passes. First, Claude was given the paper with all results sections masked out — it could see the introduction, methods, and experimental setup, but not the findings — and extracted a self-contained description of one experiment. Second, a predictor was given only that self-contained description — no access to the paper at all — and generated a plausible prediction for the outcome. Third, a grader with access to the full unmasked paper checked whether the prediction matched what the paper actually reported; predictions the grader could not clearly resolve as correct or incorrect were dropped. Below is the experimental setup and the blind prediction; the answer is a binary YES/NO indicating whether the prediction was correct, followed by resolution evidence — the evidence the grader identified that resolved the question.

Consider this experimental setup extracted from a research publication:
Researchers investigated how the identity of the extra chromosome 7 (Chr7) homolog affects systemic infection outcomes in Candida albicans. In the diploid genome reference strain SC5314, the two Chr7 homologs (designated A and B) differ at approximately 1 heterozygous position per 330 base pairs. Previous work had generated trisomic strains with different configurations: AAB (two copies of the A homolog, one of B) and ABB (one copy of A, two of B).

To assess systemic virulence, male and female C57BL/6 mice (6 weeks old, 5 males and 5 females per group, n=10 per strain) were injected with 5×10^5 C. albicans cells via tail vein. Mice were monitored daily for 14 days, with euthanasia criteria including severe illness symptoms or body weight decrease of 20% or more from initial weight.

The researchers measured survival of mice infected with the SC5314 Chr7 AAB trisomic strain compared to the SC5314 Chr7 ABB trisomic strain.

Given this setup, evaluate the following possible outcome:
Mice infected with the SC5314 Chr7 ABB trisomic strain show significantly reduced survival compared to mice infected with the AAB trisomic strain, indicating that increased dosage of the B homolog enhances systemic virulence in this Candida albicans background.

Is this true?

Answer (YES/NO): YES